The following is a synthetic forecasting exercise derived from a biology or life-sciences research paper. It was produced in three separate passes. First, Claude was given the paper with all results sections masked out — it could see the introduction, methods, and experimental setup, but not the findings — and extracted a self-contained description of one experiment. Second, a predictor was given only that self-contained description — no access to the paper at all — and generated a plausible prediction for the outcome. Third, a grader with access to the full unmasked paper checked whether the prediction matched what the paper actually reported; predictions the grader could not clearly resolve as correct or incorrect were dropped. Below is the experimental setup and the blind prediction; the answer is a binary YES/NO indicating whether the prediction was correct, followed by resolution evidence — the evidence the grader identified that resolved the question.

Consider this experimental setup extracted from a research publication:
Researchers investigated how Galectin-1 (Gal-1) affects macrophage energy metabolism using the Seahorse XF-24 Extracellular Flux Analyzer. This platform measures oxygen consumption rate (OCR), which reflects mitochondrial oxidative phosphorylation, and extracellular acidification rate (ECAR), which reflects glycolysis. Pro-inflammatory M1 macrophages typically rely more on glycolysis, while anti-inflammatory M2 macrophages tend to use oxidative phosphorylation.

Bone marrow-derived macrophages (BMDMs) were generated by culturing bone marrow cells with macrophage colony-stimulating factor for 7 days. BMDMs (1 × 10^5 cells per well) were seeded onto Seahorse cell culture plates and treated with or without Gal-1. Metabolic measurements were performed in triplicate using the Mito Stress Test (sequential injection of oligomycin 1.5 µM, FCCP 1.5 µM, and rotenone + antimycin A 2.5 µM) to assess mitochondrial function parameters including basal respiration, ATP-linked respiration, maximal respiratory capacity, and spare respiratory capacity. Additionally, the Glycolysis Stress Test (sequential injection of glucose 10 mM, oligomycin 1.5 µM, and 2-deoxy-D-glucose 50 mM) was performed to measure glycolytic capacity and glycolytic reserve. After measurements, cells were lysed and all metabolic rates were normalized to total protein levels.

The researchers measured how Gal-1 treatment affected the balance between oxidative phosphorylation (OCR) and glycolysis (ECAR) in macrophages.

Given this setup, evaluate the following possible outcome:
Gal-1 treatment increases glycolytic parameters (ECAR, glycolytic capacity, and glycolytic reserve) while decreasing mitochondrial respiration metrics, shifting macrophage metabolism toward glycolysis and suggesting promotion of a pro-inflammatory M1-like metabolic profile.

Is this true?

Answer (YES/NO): NO